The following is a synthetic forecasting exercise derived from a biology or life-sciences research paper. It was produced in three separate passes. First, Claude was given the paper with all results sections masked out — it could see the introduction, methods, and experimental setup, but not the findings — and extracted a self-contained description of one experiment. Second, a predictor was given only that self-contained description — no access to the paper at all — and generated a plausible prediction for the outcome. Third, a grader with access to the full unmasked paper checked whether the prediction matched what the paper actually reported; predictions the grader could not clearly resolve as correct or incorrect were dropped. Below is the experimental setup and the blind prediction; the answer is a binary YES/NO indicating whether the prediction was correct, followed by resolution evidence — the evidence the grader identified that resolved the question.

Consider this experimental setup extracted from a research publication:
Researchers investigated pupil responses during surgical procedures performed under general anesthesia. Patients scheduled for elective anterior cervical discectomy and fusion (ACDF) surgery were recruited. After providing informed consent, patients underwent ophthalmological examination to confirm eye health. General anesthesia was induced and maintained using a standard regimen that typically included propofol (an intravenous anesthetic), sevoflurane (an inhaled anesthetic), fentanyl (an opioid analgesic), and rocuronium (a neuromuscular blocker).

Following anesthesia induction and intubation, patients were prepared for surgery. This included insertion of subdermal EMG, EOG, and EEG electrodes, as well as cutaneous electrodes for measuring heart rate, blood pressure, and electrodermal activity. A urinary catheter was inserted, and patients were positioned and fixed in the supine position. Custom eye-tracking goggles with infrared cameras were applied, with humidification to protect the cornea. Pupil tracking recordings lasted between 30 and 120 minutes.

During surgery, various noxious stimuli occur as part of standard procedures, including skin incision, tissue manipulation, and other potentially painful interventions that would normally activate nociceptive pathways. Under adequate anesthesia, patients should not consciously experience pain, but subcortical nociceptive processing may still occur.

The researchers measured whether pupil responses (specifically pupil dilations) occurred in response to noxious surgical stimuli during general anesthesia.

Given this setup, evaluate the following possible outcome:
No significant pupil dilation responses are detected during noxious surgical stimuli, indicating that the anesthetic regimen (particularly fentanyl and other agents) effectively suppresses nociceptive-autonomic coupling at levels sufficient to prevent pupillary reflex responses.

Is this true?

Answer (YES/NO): NO